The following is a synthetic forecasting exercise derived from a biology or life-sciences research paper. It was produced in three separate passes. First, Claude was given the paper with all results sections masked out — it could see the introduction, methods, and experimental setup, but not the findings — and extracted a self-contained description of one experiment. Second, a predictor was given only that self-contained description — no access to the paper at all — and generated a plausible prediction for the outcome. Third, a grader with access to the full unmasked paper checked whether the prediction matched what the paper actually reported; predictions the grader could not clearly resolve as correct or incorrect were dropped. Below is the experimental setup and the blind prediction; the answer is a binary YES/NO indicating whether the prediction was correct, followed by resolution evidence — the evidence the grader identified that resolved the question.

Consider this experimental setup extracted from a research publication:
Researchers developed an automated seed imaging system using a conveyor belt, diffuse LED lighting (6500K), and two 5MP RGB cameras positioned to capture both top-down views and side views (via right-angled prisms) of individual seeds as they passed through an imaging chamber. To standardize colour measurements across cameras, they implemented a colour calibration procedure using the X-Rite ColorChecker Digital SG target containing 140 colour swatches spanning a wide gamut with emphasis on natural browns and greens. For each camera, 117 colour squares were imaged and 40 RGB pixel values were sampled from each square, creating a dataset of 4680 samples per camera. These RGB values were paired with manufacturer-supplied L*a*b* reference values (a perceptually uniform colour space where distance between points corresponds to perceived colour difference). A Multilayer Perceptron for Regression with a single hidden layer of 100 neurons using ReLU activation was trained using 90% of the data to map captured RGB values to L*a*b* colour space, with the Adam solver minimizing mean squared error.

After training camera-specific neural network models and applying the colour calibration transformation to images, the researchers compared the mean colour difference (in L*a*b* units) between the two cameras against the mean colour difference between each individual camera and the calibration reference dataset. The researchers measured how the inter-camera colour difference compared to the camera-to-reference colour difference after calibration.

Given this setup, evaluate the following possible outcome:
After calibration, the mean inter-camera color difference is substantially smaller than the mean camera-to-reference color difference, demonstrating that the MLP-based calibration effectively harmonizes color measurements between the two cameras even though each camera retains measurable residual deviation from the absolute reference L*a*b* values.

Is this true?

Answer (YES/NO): NO